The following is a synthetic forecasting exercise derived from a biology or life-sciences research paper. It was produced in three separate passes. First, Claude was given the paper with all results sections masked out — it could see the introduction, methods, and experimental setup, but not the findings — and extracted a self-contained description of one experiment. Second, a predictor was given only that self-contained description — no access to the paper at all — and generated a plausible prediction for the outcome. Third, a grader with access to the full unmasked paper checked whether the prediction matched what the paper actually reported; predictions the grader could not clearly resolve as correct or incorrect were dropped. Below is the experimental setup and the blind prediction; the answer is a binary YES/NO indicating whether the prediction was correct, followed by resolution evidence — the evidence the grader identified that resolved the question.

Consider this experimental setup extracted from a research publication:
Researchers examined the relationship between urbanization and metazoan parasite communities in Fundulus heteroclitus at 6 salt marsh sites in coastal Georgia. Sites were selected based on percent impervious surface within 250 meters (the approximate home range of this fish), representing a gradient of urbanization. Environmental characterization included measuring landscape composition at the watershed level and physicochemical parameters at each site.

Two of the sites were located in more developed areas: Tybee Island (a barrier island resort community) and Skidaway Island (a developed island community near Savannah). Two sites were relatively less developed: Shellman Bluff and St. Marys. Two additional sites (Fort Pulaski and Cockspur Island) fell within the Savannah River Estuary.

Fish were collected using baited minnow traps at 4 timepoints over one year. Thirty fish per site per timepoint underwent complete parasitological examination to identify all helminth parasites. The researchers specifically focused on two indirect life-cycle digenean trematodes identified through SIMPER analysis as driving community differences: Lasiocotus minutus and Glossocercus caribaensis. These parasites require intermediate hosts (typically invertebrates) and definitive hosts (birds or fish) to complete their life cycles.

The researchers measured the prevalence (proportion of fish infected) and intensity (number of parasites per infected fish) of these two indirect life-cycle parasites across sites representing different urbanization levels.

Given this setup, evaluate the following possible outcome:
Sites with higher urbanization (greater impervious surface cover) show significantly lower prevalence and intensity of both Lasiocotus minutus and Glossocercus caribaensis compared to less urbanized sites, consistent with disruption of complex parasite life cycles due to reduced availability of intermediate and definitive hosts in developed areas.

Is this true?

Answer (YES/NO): NO